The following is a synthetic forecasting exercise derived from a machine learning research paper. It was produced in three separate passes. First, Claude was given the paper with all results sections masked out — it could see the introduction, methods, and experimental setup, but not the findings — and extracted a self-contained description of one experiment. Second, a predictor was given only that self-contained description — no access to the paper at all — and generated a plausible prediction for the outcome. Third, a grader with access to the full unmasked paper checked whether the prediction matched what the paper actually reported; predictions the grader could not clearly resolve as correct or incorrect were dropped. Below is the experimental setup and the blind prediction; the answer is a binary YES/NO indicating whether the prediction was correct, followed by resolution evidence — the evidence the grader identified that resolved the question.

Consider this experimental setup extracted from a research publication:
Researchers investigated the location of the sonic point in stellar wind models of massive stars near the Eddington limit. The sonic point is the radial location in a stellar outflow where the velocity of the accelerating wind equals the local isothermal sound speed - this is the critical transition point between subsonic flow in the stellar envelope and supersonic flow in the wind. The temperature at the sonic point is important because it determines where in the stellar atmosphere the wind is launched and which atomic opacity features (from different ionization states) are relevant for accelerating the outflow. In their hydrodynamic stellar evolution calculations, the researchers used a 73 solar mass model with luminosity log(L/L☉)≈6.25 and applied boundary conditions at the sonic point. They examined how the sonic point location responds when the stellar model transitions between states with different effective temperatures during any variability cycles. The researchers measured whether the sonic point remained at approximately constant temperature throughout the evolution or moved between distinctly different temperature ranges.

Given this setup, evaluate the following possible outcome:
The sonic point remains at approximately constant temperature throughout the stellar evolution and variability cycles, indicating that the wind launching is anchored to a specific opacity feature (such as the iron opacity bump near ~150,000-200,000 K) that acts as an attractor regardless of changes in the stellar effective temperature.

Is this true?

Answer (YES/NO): NO